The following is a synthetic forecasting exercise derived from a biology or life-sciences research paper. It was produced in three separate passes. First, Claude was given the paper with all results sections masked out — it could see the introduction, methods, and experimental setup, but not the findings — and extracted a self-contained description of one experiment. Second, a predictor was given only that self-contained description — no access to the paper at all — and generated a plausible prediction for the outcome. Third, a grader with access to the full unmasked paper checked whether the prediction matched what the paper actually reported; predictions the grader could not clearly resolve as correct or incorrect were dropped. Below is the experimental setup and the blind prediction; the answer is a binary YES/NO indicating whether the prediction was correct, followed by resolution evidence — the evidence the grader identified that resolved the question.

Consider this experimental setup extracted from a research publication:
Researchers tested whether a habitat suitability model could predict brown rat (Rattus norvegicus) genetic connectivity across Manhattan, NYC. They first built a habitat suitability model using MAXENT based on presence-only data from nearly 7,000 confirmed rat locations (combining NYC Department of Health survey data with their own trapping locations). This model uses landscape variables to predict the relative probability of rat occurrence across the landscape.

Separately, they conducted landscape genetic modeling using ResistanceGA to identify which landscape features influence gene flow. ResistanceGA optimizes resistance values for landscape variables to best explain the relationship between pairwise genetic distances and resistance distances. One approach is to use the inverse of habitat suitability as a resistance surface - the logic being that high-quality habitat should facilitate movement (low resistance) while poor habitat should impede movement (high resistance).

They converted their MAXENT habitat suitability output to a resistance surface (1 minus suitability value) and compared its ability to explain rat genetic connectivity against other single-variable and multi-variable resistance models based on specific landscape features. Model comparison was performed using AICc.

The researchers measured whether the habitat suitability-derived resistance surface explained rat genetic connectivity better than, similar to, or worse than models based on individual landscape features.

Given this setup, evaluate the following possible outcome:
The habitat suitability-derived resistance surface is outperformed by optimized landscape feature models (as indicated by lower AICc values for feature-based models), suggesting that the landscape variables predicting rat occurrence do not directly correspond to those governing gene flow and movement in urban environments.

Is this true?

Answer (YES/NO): YES